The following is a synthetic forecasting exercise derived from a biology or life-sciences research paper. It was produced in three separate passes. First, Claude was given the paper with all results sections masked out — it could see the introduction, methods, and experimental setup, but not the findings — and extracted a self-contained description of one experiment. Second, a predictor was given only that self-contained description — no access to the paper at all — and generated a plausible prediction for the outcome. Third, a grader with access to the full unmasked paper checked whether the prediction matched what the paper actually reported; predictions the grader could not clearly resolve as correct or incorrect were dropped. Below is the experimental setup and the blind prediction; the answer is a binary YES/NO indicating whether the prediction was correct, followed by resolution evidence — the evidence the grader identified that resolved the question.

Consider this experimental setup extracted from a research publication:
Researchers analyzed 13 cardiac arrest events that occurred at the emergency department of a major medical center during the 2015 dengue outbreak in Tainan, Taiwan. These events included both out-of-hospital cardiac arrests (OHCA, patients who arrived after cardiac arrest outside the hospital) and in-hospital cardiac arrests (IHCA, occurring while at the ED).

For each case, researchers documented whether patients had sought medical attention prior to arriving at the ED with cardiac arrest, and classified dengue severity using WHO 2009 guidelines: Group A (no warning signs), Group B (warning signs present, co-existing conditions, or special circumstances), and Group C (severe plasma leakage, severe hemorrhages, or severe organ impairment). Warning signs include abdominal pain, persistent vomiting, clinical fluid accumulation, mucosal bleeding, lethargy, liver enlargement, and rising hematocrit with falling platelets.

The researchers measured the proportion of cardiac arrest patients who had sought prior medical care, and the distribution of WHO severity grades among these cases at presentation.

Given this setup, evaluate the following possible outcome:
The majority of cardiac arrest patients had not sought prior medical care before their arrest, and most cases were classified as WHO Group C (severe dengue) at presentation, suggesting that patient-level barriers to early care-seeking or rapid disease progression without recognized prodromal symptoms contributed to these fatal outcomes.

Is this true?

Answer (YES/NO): NO